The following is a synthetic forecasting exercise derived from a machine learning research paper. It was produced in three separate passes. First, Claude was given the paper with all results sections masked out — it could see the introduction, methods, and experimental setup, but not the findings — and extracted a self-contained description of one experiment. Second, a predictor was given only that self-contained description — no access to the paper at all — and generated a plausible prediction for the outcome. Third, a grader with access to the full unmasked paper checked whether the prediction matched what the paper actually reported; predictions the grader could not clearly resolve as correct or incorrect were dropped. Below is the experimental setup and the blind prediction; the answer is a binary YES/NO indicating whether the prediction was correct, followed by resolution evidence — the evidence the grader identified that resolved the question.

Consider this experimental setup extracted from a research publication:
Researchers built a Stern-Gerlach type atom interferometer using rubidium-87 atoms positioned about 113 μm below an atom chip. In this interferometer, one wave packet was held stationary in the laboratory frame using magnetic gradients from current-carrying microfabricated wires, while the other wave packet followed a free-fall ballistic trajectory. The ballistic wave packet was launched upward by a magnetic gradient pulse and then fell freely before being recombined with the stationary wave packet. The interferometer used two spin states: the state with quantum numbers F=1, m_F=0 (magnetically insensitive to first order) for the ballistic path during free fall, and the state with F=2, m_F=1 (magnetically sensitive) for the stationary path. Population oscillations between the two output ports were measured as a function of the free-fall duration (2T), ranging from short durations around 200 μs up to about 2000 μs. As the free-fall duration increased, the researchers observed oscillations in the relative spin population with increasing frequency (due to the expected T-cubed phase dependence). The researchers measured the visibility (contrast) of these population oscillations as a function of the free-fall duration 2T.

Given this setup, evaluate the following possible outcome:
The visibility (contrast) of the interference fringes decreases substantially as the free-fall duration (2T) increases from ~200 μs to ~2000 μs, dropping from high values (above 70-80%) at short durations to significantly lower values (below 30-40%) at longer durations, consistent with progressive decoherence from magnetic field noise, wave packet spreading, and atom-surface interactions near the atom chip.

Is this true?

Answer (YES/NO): YES